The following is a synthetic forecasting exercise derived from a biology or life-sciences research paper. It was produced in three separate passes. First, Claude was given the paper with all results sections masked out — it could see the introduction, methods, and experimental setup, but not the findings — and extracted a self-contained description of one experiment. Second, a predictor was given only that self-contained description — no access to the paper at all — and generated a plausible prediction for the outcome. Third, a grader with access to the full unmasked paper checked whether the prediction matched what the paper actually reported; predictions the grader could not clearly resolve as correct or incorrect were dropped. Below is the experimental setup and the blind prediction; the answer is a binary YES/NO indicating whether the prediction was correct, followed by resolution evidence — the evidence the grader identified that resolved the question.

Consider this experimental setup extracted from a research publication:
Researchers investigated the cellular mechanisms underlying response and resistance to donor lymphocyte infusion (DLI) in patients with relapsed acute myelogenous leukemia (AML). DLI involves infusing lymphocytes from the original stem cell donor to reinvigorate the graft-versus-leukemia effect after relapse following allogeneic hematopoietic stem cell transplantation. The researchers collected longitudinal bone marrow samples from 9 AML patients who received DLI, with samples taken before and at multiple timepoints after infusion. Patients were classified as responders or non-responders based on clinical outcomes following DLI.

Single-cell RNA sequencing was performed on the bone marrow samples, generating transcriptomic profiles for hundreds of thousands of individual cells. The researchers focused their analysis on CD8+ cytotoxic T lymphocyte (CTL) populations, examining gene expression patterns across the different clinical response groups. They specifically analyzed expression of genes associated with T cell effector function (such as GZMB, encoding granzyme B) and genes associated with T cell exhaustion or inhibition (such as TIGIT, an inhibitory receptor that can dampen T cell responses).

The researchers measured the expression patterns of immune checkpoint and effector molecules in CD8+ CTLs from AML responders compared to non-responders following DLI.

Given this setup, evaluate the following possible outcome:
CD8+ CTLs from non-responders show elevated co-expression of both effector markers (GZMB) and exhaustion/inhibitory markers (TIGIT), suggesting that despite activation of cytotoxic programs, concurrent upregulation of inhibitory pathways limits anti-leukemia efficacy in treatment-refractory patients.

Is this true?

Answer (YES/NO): NO